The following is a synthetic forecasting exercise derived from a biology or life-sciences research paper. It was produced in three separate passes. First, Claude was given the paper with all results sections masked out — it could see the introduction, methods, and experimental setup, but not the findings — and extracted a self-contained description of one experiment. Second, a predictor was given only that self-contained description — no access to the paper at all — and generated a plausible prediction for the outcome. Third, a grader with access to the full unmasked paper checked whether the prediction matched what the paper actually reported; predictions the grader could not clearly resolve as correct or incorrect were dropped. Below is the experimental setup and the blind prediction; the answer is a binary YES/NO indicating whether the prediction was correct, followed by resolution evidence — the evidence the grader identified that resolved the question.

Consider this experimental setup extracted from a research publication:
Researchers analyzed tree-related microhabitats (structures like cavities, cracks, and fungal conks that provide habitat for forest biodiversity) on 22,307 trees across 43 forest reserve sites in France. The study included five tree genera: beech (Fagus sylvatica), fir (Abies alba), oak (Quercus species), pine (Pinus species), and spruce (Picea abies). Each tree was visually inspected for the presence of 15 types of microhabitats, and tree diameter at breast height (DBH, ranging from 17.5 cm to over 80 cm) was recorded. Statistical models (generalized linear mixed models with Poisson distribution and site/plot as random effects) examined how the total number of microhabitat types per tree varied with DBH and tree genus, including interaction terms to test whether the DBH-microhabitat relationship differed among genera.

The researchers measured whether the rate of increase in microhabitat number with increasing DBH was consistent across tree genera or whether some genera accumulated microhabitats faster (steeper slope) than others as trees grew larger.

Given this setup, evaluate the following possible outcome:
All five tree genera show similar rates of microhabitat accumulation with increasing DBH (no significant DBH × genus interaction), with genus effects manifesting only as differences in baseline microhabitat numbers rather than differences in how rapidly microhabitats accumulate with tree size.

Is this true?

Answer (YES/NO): NO